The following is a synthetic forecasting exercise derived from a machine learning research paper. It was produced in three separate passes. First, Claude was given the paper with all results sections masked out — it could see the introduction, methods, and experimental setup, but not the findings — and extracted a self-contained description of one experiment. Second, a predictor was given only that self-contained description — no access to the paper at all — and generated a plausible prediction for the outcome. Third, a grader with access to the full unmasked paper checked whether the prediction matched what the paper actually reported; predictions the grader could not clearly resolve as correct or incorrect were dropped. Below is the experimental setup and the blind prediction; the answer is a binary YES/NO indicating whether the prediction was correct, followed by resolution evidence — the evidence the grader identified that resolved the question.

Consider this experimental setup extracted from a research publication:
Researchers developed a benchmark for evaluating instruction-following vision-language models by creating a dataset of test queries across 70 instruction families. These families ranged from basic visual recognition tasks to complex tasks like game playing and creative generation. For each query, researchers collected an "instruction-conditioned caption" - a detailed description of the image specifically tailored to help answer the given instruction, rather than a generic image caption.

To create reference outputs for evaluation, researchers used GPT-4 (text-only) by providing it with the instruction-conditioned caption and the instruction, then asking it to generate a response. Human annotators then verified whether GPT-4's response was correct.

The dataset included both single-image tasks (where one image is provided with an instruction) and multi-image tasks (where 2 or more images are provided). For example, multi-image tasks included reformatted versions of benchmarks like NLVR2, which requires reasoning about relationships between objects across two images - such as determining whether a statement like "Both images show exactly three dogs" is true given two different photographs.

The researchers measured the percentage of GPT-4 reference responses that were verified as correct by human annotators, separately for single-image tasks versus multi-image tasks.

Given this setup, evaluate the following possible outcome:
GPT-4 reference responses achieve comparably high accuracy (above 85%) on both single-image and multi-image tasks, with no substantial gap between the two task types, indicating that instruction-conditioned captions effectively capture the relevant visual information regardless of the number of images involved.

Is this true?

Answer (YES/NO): NO